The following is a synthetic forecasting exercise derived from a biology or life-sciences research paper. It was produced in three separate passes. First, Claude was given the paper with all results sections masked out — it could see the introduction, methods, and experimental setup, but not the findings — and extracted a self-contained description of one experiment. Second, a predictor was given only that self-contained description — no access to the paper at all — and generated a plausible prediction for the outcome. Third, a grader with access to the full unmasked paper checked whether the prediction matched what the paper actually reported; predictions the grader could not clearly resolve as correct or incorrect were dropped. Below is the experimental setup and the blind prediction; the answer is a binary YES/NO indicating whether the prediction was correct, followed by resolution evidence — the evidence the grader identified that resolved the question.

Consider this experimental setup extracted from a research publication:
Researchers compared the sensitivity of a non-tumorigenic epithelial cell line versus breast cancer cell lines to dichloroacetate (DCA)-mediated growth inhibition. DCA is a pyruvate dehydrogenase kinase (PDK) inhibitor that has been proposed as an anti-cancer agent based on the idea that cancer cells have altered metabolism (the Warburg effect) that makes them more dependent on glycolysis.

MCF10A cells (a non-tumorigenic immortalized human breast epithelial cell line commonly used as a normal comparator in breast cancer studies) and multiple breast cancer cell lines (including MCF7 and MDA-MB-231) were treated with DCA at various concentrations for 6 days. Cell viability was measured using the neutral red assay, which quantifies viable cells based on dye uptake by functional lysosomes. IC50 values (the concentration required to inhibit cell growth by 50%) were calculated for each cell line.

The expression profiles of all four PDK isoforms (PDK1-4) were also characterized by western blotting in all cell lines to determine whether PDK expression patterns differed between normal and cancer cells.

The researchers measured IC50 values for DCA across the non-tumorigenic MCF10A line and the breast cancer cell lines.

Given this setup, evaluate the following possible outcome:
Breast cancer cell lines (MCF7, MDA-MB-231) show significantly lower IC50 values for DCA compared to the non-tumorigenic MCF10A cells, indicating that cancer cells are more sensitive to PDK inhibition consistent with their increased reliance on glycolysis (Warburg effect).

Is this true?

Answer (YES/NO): NO